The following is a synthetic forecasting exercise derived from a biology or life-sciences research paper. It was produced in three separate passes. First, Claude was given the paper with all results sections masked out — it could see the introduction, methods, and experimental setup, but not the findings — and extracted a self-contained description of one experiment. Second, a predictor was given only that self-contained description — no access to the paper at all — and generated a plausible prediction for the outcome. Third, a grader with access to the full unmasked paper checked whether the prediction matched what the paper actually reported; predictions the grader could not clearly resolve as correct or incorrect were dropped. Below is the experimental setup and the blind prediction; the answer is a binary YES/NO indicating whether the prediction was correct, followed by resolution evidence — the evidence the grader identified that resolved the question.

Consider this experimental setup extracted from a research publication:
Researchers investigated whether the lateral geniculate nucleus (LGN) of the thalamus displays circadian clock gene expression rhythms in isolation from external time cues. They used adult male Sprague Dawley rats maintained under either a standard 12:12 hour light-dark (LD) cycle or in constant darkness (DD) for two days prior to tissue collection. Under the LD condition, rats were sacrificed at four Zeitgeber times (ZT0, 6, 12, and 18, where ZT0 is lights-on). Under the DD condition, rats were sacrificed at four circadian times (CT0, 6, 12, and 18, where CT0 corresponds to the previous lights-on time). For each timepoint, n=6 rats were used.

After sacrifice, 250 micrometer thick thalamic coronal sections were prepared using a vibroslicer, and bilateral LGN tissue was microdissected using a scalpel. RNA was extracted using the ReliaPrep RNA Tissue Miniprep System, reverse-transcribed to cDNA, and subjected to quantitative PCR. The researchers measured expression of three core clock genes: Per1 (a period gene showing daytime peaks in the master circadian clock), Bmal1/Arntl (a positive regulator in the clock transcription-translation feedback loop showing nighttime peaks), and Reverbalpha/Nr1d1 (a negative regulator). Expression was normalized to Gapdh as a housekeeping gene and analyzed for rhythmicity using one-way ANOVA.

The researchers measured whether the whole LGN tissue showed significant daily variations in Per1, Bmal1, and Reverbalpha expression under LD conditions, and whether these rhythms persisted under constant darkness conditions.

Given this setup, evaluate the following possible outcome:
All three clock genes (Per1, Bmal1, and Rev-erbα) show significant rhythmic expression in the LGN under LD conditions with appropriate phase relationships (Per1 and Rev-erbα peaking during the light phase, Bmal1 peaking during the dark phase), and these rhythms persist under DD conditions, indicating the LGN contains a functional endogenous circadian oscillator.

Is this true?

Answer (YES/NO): NO